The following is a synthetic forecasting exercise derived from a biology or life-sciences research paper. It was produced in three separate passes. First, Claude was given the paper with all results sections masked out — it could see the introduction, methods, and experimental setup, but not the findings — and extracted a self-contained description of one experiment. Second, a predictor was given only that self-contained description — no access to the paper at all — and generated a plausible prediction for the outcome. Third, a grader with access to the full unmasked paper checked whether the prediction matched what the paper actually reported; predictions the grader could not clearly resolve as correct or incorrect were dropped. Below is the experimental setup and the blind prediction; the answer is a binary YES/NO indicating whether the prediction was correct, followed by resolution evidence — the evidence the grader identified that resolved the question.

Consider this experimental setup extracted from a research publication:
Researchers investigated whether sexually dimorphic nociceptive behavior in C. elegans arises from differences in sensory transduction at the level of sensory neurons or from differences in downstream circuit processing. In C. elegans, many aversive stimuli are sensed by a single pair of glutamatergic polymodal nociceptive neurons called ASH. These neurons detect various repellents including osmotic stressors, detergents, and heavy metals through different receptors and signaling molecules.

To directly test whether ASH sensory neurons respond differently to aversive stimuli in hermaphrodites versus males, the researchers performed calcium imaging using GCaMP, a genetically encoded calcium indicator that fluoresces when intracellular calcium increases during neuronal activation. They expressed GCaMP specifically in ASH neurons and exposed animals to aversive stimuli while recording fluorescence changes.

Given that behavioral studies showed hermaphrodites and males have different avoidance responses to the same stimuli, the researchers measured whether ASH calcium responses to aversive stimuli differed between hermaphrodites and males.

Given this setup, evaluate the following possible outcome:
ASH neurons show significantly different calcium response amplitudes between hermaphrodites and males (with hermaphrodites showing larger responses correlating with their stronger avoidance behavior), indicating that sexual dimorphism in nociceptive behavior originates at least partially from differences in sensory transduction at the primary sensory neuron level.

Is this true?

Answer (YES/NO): NO